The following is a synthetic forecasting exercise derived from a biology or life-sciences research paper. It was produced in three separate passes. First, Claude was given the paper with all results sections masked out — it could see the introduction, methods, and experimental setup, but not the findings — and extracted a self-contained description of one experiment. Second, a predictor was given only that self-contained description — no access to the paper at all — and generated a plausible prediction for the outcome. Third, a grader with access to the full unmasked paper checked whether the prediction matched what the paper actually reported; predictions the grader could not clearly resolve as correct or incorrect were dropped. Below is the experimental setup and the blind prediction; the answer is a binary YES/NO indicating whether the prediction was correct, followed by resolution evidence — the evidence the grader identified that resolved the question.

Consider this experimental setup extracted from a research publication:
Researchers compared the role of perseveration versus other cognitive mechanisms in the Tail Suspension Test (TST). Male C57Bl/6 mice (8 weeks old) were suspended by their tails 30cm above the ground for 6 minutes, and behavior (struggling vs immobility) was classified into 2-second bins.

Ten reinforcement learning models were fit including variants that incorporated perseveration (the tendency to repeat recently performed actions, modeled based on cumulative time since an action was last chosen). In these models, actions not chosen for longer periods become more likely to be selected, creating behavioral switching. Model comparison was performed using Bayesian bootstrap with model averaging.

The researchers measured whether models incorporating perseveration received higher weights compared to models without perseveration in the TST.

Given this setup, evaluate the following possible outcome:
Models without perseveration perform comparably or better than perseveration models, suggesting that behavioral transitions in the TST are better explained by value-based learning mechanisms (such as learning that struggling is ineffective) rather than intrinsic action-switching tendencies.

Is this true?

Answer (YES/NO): YES